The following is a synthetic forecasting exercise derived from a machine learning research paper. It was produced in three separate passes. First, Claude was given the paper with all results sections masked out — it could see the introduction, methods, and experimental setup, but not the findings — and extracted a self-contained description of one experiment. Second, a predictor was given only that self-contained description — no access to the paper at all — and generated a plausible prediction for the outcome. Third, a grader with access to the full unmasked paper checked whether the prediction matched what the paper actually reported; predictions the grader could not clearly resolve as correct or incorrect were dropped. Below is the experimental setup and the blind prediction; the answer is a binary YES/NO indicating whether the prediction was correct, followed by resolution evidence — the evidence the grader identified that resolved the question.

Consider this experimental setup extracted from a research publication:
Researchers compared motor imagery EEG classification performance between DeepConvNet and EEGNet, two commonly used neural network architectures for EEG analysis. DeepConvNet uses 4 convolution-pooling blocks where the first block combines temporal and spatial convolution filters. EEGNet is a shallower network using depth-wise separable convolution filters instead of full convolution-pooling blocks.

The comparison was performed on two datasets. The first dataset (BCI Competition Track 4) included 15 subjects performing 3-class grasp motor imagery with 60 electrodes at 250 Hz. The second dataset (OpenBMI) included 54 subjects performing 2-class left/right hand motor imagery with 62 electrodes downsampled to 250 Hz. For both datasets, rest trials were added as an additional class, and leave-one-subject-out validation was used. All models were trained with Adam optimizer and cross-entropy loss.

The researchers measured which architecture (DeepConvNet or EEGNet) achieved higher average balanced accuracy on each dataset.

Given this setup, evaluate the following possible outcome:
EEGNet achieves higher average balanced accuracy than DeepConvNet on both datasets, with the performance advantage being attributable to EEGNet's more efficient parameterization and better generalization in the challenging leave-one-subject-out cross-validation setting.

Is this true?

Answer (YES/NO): NO